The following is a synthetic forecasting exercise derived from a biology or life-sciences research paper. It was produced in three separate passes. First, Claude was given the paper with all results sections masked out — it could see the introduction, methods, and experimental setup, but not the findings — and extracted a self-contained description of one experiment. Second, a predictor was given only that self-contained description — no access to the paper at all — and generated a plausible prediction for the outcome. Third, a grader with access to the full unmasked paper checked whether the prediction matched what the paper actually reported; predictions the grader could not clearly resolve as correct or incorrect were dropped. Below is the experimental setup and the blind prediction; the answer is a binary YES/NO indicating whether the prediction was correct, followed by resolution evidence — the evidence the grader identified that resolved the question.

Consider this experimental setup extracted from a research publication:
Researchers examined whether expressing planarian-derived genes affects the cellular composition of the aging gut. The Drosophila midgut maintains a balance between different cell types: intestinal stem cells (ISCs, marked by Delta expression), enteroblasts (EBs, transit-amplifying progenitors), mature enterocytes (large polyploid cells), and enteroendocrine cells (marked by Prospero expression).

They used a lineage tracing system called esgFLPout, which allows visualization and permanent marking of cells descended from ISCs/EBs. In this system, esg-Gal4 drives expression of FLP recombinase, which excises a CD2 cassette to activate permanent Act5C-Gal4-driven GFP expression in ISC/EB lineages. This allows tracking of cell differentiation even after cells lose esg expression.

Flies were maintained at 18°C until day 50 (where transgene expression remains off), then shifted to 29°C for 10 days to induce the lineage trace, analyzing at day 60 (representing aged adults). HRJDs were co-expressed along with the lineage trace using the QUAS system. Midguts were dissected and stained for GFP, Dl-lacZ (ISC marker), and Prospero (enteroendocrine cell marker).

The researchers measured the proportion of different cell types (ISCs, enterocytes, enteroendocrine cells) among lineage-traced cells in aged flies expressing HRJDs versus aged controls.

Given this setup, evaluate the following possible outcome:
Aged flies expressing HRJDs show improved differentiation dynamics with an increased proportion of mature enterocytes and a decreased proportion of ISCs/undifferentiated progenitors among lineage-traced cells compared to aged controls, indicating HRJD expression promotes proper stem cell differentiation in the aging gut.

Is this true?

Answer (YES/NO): NO